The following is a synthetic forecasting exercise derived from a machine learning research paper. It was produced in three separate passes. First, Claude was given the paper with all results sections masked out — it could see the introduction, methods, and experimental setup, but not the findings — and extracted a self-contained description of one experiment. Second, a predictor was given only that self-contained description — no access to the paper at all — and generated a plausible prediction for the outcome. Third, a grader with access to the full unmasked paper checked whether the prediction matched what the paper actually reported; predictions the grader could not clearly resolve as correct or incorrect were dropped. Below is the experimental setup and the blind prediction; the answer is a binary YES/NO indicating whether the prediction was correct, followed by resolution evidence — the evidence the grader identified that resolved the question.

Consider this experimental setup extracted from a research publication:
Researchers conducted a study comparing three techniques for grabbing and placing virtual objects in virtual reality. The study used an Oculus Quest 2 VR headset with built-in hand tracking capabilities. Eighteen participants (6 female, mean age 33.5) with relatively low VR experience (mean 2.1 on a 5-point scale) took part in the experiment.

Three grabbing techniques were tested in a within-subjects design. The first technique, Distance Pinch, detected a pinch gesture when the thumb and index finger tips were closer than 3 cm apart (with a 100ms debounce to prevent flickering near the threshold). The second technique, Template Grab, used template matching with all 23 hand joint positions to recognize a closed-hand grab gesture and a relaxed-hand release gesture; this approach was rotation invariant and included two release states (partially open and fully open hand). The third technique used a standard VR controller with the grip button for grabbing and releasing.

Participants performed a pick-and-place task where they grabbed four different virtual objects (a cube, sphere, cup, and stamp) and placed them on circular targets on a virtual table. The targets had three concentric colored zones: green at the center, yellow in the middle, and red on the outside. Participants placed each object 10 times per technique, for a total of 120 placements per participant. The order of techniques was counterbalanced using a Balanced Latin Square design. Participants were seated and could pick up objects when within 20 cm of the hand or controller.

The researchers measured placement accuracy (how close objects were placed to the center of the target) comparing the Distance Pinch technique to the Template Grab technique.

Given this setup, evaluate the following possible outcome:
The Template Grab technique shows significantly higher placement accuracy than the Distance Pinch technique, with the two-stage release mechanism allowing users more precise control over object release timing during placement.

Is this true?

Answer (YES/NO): NO